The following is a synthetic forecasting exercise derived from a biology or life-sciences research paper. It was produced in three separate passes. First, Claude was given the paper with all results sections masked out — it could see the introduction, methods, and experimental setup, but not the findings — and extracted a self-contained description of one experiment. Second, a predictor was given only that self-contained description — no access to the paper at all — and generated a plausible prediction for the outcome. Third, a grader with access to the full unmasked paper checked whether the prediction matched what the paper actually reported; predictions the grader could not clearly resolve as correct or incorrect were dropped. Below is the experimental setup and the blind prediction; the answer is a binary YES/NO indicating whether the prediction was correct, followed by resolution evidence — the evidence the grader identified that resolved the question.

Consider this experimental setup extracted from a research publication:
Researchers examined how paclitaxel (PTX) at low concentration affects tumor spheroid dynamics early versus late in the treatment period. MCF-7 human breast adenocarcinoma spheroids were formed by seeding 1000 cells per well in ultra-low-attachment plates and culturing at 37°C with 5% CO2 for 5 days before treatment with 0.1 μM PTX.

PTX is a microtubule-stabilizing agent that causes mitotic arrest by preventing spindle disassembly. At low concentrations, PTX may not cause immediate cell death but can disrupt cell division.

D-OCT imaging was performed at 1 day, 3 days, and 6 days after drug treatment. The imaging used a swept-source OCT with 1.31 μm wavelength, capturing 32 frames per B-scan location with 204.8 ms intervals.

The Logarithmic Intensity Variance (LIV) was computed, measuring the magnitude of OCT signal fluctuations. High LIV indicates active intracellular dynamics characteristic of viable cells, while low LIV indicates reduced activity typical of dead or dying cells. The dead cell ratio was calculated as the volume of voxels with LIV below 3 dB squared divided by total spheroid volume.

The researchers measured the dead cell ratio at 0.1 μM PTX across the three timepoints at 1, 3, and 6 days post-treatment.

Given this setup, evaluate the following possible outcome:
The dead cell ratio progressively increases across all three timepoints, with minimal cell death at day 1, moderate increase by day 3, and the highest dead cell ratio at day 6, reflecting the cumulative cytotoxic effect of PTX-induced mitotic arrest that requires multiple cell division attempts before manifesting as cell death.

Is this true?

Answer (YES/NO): YES